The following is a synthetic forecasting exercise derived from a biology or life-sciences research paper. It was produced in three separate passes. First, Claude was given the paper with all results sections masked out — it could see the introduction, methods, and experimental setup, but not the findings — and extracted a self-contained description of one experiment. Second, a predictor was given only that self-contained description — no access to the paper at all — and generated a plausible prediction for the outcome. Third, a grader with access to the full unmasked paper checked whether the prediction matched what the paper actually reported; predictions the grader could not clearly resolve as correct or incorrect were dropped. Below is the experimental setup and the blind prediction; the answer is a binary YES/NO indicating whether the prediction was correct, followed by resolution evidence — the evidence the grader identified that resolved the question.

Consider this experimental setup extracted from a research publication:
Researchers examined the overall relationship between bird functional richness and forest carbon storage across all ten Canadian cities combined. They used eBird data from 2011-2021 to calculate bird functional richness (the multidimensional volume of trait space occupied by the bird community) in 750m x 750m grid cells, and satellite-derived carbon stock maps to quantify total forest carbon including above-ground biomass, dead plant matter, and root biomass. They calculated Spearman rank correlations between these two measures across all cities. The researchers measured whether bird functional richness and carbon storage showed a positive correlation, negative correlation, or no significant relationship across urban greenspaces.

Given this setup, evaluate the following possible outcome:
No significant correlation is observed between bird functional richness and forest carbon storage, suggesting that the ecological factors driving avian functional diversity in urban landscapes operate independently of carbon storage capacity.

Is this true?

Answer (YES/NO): NO